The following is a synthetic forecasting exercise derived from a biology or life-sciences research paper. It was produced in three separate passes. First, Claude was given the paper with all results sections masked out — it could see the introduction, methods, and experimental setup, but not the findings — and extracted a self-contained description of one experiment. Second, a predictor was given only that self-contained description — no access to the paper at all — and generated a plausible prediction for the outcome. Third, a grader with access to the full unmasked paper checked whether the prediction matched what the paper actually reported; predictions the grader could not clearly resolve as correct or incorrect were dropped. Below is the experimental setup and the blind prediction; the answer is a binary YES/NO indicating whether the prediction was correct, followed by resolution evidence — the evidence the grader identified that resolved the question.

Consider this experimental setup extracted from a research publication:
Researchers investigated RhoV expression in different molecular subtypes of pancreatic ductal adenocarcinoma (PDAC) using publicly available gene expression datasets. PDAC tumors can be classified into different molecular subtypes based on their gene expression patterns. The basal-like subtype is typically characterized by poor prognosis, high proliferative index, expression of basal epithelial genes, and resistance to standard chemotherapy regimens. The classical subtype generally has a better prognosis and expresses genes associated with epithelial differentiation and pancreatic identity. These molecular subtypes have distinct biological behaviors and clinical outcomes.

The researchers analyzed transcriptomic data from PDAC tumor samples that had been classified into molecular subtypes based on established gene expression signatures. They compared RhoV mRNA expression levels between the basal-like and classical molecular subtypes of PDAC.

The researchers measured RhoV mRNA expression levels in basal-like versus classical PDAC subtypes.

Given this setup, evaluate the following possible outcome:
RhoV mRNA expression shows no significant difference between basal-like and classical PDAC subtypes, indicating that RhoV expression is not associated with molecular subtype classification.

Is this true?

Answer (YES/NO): NO